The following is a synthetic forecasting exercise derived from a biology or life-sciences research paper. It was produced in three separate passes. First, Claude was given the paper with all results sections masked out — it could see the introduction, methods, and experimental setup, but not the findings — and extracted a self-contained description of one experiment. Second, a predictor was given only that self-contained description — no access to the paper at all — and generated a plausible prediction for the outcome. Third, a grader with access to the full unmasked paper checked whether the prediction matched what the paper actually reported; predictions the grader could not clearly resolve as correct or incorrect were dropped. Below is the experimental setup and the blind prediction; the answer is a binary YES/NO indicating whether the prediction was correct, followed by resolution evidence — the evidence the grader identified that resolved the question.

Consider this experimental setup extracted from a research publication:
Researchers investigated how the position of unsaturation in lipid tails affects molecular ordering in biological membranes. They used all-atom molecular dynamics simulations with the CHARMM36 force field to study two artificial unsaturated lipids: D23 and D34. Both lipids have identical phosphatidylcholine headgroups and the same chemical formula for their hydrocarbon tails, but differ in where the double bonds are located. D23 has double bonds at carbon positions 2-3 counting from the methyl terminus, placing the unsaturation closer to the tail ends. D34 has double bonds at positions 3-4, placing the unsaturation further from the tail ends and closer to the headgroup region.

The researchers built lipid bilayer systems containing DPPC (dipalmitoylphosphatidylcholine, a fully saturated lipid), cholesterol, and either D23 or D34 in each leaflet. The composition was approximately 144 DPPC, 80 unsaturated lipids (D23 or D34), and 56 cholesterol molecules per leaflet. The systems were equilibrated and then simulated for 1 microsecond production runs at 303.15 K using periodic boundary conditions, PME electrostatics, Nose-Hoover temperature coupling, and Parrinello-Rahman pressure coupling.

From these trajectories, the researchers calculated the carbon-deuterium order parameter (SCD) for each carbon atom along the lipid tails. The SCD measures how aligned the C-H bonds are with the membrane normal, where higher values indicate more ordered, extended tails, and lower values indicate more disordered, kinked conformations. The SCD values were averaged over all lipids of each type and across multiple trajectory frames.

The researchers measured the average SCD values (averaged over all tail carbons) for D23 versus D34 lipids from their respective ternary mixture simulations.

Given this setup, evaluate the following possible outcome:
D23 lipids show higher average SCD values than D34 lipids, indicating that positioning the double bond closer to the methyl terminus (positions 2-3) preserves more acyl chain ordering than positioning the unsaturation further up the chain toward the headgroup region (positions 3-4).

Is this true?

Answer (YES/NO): NO